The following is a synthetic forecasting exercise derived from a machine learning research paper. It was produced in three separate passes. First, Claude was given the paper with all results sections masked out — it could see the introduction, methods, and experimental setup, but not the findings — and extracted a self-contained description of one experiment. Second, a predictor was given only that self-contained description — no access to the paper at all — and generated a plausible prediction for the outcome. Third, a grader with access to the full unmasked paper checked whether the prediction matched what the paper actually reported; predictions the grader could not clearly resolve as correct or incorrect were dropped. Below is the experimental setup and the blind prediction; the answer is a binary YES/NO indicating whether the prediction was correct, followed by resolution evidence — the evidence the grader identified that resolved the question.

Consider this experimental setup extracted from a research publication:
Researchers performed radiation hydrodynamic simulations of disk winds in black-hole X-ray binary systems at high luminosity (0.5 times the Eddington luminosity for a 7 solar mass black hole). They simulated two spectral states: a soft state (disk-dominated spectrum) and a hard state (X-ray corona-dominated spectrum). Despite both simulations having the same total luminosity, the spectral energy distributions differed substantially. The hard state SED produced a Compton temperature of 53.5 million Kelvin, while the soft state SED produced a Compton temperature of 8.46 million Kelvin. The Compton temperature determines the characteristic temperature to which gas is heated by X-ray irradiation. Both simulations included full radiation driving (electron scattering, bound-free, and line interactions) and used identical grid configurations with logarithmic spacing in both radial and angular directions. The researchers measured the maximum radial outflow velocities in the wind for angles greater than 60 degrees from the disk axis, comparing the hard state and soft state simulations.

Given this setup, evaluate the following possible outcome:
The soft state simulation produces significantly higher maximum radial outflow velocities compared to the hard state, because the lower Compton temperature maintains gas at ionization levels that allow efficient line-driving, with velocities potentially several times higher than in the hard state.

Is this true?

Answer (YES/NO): NO